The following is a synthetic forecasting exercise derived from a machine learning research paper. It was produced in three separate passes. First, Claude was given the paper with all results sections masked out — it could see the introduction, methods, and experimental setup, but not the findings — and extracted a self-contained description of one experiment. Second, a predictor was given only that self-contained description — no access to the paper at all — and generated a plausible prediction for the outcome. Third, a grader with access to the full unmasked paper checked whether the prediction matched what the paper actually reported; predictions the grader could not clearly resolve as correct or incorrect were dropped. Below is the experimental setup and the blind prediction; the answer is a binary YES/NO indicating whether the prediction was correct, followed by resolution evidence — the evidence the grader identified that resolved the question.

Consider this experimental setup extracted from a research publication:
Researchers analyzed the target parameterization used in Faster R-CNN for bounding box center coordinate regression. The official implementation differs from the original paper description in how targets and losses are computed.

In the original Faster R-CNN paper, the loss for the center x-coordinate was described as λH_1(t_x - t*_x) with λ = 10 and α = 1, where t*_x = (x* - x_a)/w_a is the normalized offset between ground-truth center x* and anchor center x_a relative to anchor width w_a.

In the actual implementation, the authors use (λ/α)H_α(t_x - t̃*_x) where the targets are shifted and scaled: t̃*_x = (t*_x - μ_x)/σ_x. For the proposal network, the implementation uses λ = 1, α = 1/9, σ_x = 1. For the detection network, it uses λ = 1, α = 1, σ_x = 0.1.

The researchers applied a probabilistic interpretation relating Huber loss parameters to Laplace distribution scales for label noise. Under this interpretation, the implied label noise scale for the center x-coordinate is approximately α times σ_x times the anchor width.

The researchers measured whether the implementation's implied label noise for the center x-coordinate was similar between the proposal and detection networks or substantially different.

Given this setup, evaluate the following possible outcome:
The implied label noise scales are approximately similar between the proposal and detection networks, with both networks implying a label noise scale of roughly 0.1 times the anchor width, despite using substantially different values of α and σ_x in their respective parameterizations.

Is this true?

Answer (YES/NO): YES